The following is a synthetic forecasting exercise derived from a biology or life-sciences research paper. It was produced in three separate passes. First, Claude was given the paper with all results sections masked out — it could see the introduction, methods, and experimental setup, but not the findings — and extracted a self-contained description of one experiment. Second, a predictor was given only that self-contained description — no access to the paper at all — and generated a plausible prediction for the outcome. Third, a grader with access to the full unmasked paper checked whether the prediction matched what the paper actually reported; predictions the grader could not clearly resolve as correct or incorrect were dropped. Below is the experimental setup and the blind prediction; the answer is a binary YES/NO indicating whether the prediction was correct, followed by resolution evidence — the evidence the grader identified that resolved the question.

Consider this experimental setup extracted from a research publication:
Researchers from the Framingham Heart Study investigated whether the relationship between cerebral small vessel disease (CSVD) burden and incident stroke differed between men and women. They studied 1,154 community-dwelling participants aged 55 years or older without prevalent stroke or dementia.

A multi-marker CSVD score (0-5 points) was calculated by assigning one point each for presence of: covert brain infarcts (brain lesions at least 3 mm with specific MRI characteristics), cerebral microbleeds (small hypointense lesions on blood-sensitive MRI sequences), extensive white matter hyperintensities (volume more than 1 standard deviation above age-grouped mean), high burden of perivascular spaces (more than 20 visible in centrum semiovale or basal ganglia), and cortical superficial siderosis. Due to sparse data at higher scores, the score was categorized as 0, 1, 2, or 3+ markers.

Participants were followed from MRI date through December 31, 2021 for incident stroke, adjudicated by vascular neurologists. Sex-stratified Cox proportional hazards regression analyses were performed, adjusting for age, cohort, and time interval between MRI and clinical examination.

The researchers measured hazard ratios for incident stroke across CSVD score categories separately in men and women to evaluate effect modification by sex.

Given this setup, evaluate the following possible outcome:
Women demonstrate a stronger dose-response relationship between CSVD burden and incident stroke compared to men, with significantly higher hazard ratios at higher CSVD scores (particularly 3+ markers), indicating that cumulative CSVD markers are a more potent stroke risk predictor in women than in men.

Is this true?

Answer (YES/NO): NO